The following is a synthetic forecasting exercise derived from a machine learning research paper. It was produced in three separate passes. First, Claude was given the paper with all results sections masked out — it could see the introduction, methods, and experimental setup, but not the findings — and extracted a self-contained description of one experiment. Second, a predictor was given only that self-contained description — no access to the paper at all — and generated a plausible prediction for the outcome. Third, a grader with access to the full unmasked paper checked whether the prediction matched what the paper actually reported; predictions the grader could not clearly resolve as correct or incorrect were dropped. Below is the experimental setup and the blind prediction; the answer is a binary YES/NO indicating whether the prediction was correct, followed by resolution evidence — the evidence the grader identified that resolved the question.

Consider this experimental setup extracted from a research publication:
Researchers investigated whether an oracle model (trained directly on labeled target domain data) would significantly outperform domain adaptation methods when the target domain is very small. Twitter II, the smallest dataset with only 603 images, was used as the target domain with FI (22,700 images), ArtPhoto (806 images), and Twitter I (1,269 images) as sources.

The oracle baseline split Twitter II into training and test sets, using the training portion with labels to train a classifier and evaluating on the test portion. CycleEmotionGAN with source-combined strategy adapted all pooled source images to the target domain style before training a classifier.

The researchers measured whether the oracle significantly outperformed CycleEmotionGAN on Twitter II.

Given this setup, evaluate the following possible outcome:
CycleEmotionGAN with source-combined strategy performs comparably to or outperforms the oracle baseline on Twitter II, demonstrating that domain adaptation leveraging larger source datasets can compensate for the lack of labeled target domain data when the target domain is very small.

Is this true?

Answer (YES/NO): YES